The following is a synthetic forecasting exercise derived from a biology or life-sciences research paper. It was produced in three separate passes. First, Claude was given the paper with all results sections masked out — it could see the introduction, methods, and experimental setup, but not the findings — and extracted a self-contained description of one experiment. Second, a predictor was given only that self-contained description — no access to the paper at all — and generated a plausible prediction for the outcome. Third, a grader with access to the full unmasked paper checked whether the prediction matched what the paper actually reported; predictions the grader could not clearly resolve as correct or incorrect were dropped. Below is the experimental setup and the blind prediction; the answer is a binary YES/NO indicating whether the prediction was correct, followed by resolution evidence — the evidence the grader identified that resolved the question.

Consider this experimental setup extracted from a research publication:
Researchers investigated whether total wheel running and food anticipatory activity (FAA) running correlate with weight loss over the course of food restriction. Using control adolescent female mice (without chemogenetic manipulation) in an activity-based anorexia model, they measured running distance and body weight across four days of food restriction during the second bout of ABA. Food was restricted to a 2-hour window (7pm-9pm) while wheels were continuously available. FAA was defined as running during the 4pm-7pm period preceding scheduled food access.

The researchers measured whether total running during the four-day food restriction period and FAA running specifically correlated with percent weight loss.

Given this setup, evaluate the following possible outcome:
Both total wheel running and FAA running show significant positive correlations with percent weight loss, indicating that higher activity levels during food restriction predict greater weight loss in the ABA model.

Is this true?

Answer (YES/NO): YES